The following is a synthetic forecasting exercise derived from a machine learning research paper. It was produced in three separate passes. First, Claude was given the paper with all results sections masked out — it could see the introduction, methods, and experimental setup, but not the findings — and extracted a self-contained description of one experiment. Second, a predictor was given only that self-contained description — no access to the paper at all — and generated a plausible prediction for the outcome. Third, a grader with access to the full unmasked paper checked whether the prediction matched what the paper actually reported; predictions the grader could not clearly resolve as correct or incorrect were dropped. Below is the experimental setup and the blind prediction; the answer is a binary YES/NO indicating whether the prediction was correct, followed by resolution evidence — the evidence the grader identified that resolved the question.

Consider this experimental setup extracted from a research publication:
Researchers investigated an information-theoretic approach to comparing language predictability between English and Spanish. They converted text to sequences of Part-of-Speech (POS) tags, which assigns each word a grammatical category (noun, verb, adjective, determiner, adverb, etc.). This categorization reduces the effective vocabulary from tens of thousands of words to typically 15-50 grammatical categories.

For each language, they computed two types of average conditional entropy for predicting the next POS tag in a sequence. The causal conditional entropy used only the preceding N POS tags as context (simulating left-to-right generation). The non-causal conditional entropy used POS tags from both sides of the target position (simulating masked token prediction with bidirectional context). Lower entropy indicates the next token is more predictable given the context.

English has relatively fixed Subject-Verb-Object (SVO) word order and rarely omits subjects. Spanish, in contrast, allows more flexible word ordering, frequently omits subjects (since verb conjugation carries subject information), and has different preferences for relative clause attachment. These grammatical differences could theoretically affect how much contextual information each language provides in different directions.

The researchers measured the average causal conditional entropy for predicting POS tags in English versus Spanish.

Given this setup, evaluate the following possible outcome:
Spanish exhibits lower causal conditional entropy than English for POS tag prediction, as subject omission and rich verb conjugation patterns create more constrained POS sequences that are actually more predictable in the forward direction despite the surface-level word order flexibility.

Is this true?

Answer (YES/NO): NO